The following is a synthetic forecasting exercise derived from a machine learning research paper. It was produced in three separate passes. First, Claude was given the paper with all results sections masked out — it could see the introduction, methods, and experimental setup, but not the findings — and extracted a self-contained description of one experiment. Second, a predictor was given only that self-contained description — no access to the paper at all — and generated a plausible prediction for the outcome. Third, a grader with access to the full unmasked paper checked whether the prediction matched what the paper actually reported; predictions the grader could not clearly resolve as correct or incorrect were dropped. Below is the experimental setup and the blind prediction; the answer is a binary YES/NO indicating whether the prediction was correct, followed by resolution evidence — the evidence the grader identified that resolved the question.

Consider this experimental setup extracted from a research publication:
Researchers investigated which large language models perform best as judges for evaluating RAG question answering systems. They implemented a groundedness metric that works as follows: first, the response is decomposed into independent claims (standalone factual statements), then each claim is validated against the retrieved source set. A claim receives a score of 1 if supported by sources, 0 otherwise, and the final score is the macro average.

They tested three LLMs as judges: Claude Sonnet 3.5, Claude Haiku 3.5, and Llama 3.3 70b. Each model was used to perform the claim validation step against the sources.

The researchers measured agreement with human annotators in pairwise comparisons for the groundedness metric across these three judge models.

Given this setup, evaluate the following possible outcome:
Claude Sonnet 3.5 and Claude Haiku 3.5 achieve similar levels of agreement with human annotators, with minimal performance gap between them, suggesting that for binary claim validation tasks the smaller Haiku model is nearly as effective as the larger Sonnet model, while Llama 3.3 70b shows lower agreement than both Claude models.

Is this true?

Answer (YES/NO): NO